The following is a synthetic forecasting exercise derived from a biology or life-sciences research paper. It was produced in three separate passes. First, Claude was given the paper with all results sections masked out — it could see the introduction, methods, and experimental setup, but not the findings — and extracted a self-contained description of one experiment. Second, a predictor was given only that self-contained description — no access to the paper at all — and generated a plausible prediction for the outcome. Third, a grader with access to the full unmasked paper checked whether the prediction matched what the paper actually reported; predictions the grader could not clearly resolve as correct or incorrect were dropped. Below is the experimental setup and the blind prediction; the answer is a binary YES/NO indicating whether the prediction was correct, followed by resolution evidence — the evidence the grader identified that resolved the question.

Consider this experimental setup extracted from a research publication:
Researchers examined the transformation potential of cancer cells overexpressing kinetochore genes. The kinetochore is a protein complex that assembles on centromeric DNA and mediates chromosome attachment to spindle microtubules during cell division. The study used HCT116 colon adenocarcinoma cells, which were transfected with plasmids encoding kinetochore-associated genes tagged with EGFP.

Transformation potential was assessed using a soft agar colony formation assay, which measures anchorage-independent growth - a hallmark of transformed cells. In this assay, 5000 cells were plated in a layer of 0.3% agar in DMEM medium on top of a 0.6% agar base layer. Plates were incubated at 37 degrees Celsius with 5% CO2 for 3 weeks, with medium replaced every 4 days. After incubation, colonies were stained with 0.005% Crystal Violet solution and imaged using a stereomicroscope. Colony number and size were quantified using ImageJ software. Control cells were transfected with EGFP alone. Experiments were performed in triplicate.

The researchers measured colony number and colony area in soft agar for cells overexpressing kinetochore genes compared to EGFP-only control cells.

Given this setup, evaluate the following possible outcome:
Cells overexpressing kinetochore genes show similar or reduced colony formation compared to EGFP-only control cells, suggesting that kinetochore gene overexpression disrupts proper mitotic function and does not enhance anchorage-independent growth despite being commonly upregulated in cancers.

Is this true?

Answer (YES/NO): NO